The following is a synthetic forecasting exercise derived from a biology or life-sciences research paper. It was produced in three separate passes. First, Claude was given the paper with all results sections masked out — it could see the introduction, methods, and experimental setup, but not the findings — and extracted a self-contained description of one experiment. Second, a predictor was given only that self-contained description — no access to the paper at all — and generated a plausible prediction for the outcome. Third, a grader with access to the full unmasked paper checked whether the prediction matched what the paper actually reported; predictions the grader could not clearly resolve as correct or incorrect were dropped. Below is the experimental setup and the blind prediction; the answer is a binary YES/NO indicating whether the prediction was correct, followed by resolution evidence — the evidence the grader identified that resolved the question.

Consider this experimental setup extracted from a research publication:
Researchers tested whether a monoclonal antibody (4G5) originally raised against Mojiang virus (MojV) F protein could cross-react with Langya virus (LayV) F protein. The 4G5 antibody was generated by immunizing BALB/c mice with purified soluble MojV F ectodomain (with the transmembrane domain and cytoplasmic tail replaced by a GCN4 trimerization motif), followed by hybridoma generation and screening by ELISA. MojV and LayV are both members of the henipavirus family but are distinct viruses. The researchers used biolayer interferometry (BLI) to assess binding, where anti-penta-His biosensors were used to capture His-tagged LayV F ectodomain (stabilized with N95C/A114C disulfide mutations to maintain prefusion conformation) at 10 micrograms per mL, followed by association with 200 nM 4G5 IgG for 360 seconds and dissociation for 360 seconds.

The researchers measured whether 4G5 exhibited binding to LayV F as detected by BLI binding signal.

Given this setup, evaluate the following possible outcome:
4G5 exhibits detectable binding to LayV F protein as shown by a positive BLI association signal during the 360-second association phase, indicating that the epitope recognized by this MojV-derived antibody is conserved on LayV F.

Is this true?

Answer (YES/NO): YES